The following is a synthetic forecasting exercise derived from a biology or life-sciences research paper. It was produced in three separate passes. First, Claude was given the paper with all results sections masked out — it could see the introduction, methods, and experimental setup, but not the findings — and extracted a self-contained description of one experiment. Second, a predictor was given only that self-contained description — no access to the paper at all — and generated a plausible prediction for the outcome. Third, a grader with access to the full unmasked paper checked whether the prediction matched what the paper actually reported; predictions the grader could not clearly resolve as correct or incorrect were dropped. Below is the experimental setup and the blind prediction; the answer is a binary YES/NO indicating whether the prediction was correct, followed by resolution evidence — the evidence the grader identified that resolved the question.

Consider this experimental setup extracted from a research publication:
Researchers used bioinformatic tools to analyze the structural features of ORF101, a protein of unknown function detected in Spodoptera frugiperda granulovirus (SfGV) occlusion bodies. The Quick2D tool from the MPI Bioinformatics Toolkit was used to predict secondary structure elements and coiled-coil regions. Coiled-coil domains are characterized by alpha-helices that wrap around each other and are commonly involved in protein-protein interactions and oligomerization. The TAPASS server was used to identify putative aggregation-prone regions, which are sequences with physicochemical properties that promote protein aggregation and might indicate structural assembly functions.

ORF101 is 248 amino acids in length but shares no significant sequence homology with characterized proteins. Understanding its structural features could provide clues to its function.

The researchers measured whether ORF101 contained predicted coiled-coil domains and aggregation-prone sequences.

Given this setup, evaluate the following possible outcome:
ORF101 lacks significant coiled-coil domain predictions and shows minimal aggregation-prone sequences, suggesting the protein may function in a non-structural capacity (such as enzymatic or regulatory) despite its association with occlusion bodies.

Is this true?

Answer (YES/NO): NO